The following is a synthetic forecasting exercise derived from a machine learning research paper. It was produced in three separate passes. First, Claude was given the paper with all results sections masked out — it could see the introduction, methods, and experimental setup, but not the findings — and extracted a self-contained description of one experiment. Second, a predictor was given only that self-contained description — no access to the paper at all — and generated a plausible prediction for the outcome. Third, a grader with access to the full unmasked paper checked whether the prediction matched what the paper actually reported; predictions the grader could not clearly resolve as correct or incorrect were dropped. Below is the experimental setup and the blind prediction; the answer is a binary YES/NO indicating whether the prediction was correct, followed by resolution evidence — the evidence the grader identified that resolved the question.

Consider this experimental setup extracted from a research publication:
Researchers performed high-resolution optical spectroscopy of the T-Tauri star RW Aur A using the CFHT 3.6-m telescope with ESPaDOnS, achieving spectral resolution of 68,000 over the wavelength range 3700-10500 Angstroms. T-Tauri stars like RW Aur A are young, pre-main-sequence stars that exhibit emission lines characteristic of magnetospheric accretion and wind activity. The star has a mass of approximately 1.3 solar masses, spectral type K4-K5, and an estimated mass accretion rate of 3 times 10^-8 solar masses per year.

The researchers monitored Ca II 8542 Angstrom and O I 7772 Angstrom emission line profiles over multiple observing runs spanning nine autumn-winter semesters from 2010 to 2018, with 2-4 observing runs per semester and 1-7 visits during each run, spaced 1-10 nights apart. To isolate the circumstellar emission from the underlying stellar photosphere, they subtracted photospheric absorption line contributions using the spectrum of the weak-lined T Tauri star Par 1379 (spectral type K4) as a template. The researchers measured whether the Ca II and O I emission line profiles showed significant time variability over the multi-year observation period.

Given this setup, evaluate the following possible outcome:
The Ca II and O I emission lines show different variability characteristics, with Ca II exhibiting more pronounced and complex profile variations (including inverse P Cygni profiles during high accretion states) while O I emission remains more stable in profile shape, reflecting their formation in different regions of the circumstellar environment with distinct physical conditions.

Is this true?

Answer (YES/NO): NO